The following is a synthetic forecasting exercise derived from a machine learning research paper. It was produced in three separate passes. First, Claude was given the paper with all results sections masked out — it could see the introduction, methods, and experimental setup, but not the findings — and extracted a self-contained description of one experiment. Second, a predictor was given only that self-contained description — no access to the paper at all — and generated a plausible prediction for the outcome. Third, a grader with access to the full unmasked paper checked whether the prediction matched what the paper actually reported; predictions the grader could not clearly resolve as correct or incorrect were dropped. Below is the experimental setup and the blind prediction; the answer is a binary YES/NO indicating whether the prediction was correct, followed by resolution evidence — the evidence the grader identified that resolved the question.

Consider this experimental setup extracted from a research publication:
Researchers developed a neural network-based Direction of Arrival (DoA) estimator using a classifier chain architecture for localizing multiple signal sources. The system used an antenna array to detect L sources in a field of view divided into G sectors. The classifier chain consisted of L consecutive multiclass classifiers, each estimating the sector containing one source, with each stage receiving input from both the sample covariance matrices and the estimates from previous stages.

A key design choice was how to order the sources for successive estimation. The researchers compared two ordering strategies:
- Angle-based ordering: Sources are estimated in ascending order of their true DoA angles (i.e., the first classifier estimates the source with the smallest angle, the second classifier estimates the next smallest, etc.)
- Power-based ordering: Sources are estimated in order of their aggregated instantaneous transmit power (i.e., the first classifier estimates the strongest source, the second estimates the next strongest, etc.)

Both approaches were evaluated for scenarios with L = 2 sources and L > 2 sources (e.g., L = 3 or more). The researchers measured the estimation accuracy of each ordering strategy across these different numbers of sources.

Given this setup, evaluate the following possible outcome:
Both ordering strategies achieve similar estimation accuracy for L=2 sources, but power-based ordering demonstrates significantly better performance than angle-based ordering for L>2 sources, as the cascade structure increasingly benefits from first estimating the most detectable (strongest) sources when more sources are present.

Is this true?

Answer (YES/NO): NO